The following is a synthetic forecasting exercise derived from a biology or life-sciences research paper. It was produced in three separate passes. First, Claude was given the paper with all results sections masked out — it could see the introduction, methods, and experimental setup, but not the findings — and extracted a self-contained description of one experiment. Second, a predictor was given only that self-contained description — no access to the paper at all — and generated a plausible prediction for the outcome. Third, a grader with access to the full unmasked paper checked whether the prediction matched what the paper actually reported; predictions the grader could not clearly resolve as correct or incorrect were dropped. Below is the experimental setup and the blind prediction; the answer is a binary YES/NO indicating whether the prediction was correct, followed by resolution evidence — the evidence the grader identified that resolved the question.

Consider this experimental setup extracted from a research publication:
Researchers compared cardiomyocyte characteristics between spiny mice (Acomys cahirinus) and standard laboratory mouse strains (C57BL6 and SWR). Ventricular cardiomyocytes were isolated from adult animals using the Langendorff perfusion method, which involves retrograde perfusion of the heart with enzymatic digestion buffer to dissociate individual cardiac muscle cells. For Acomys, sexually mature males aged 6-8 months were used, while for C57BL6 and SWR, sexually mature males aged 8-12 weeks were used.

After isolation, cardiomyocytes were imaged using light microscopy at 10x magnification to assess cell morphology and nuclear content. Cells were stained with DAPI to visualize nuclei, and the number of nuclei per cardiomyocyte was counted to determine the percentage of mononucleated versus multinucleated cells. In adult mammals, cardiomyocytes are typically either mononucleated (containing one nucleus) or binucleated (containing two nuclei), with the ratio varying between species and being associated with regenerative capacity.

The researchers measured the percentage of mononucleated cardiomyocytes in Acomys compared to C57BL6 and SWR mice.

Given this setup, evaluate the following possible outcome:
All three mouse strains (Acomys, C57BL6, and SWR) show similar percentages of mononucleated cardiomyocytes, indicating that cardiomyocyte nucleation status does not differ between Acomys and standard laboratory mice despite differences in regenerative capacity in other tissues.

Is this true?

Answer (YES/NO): NO